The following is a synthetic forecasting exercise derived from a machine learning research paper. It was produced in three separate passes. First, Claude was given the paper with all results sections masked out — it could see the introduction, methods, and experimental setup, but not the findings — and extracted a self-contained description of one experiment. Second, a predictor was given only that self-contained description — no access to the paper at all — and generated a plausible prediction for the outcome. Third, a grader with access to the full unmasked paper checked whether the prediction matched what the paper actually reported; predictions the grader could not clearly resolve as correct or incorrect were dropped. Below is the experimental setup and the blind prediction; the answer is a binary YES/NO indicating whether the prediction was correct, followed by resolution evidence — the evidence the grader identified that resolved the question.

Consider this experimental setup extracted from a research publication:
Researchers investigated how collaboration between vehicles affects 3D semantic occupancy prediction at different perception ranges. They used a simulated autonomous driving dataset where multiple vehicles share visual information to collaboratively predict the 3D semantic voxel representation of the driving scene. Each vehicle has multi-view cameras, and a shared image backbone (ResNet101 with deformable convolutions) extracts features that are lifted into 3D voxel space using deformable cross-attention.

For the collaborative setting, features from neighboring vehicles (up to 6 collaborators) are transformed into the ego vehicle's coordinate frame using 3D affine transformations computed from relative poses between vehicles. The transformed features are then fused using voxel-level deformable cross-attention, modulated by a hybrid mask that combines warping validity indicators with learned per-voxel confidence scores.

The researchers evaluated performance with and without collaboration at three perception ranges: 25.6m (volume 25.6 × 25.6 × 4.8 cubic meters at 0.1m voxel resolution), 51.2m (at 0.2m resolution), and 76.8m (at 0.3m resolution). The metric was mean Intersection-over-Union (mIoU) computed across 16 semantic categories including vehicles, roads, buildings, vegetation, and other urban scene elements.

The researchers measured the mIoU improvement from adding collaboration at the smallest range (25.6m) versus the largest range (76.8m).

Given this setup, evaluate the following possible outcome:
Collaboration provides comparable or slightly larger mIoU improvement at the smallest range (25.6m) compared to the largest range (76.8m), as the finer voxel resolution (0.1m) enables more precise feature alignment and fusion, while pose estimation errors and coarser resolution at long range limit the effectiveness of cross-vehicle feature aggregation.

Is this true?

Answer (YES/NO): NO